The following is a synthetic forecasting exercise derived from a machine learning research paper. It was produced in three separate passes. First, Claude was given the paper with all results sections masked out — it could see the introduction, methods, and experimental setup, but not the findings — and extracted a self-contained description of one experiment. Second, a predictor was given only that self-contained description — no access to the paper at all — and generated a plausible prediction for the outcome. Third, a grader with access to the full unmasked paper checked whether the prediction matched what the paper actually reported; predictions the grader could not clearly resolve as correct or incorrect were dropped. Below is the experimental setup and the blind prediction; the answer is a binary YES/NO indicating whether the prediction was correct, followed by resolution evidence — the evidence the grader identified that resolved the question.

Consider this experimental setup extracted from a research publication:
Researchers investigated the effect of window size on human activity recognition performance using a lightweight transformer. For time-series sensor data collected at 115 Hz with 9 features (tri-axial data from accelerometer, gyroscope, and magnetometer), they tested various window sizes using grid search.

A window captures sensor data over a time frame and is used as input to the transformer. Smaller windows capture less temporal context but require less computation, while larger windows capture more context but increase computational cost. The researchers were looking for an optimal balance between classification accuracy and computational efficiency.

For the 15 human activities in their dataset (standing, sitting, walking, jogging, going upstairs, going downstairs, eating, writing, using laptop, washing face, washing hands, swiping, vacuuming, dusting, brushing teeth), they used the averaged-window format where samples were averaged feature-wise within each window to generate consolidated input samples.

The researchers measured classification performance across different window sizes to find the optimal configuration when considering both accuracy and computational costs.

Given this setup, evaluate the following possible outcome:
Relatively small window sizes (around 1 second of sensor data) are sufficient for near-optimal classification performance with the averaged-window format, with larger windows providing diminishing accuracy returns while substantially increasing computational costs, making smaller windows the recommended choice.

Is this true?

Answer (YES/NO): NO